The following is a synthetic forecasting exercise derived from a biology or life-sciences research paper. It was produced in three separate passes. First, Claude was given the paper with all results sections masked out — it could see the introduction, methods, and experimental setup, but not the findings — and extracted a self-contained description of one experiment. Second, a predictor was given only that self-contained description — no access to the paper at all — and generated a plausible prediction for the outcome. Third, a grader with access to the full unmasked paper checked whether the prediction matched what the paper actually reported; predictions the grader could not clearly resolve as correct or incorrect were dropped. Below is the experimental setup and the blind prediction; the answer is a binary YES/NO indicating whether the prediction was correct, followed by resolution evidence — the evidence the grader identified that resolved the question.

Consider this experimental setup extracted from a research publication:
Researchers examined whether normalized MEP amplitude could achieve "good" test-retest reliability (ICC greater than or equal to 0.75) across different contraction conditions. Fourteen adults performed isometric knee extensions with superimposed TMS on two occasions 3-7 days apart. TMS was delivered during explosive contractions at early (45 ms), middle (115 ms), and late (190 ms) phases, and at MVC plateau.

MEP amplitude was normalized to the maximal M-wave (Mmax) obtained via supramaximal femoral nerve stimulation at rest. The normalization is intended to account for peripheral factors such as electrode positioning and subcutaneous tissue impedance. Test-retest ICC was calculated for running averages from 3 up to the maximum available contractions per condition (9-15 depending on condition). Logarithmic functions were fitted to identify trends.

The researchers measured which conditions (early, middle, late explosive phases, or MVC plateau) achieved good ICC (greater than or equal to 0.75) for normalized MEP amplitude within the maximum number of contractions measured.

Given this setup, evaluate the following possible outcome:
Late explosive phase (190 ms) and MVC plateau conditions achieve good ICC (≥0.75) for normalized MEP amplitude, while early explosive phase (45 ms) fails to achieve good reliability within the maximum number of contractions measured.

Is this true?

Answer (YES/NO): NO